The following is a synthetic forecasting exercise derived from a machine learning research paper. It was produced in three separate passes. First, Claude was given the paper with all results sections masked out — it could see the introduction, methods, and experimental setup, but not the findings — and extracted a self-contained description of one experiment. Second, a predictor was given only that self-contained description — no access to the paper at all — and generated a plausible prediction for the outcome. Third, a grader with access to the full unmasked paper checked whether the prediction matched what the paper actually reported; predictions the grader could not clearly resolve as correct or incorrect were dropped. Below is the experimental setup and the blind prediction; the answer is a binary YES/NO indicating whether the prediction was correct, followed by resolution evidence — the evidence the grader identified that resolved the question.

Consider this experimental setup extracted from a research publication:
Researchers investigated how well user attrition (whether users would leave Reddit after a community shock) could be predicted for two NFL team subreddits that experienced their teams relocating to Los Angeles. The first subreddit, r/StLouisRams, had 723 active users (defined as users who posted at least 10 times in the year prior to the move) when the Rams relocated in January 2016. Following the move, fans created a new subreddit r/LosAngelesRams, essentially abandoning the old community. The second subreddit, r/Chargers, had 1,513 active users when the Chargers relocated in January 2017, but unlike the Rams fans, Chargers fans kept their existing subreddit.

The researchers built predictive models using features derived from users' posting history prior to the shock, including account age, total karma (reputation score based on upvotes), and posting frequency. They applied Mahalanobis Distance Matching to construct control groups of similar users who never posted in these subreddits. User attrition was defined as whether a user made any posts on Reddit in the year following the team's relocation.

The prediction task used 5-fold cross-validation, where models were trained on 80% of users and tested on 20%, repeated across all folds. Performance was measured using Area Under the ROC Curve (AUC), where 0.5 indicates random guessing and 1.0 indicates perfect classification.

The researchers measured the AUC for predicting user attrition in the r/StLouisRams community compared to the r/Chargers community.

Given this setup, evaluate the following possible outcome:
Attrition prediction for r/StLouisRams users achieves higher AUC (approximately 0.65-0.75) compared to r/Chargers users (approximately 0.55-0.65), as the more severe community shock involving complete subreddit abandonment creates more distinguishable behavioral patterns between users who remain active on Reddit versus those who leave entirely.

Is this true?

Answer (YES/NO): NO